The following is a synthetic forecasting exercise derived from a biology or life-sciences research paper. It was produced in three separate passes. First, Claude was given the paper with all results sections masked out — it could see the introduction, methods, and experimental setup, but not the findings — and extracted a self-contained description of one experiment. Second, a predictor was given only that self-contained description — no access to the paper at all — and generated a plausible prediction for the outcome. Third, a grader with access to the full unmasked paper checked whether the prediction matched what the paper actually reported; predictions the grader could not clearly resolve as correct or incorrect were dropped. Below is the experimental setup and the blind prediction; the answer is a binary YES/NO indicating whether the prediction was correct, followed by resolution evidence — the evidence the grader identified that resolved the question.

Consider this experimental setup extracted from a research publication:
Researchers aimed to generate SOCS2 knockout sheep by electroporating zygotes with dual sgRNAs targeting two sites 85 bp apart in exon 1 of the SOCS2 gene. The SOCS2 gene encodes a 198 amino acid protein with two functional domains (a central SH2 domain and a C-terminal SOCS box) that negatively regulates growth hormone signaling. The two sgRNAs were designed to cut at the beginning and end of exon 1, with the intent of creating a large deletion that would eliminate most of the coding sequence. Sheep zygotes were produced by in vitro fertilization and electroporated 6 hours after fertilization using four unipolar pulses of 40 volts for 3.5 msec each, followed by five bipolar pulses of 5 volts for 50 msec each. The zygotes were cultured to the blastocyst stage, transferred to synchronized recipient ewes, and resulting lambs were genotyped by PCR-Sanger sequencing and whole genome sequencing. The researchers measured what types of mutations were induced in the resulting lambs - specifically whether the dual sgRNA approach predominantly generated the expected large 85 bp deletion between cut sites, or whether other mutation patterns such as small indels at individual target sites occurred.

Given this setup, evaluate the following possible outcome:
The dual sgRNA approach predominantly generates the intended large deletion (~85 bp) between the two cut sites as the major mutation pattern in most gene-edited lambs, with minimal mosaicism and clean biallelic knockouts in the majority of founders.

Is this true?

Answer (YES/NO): NO